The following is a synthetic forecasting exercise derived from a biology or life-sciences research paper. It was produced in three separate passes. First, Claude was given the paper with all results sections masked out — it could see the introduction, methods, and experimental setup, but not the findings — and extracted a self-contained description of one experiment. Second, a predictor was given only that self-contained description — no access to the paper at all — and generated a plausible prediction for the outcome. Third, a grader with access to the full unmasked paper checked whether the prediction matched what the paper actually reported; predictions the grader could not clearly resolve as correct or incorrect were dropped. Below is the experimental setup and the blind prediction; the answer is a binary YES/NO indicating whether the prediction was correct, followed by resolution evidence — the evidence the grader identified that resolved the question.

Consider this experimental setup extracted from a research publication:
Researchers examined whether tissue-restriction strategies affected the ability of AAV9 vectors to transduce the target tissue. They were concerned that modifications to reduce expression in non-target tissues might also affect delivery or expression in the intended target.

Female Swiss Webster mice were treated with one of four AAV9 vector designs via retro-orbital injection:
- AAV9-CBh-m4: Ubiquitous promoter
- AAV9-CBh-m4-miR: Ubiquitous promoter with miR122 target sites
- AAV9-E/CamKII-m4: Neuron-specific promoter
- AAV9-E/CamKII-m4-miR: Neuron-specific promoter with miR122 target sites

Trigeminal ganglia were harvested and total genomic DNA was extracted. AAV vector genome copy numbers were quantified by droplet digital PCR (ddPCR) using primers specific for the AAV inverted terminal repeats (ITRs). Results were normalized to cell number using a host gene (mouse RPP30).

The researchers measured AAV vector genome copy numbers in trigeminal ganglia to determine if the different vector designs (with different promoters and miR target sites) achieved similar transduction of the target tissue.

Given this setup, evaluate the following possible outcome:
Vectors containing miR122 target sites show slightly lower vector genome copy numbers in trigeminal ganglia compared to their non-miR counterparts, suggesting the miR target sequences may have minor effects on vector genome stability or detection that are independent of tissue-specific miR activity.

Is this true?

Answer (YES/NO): NO